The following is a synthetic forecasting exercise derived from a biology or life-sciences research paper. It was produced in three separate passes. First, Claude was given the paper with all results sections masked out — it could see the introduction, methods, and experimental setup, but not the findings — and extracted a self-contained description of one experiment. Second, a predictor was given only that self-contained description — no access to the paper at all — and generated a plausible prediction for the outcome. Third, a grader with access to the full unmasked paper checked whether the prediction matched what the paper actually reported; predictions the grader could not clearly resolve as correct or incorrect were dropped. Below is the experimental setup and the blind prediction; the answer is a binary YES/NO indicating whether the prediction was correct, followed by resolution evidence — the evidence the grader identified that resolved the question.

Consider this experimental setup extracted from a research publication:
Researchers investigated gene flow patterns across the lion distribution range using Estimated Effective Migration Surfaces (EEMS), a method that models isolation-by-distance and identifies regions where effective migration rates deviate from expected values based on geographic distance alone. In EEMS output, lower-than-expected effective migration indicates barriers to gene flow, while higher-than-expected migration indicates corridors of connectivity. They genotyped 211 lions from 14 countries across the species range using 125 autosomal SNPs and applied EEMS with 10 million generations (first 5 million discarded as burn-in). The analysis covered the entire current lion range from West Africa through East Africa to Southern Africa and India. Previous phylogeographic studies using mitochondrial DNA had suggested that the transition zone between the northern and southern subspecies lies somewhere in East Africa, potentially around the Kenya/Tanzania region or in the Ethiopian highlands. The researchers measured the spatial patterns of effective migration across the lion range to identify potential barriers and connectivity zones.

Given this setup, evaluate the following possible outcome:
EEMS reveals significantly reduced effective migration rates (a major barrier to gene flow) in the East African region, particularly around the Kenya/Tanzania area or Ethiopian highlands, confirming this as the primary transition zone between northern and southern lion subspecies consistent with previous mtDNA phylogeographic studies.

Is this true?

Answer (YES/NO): NO